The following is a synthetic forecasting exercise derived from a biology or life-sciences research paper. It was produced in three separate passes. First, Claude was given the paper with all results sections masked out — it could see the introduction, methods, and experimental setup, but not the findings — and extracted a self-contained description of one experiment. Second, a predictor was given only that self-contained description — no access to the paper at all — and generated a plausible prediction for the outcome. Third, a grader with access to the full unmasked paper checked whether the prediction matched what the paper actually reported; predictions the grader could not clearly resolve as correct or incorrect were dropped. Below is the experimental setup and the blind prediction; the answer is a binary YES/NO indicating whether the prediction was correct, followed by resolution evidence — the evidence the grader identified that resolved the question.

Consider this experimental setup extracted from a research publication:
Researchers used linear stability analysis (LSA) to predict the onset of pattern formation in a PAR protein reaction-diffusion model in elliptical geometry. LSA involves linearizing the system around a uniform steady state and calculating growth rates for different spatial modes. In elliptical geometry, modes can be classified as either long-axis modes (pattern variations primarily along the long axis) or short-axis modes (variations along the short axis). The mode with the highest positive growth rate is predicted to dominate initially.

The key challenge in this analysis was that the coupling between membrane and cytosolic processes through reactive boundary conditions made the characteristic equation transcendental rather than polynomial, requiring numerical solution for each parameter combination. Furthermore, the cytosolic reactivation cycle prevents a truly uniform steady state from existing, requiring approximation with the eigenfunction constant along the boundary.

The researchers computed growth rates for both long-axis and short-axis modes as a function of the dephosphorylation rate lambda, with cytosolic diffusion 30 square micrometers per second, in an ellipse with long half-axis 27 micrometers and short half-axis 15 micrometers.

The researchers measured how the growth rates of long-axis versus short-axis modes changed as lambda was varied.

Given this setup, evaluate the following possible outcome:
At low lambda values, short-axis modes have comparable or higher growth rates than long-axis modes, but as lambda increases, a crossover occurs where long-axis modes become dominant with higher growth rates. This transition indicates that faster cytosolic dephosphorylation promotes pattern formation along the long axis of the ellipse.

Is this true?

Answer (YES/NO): NO